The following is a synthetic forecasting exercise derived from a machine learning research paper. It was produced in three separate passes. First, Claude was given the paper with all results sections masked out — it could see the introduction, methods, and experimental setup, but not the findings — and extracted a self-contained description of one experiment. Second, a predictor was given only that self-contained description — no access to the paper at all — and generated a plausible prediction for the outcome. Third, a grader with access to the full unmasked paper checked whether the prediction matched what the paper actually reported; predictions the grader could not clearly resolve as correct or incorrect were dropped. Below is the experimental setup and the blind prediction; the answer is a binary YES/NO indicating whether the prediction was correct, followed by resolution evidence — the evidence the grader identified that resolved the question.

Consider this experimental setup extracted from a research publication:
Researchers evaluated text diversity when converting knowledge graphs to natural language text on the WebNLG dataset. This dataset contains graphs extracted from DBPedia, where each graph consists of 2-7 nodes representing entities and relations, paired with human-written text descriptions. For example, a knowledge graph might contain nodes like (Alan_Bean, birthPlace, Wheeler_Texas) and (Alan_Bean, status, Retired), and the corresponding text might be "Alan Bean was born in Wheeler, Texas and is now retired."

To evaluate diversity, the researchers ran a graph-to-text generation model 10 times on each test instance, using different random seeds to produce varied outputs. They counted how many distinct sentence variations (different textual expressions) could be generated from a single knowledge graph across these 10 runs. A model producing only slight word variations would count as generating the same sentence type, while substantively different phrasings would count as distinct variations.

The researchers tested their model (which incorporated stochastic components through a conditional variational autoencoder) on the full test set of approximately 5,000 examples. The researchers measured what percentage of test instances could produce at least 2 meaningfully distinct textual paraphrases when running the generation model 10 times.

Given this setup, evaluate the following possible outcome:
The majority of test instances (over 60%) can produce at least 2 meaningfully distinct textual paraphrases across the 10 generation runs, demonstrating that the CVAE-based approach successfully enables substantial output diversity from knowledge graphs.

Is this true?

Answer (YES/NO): YES